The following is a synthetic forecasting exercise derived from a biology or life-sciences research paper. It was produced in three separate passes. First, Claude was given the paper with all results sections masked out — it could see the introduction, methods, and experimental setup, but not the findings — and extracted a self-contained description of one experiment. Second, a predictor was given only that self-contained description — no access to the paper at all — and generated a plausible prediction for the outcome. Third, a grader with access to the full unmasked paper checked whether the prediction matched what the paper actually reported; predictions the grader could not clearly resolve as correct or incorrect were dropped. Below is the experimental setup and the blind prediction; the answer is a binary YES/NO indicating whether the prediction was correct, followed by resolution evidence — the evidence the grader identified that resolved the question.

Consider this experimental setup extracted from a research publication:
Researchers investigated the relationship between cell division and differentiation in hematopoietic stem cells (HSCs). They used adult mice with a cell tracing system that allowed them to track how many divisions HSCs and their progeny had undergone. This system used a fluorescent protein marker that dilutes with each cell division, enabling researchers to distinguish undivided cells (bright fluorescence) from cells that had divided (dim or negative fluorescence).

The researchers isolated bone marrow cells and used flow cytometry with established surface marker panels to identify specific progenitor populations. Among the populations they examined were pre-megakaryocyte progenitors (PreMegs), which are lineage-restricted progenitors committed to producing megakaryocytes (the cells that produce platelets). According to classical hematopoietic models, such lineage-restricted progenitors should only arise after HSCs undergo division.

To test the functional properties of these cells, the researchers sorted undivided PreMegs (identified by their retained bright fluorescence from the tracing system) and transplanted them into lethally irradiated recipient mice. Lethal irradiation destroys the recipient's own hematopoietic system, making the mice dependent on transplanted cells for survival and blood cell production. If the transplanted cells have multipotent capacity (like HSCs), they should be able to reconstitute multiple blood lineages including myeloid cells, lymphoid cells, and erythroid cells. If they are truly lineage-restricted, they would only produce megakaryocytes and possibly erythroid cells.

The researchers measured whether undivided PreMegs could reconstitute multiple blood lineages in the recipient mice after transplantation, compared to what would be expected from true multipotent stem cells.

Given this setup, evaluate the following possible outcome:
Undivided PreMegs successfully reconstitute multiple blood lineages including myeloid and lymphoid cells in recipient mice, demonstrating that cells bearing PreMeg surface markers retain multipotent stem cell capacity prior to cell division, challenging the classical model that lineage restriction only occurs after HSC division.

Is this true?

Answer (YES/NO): NO